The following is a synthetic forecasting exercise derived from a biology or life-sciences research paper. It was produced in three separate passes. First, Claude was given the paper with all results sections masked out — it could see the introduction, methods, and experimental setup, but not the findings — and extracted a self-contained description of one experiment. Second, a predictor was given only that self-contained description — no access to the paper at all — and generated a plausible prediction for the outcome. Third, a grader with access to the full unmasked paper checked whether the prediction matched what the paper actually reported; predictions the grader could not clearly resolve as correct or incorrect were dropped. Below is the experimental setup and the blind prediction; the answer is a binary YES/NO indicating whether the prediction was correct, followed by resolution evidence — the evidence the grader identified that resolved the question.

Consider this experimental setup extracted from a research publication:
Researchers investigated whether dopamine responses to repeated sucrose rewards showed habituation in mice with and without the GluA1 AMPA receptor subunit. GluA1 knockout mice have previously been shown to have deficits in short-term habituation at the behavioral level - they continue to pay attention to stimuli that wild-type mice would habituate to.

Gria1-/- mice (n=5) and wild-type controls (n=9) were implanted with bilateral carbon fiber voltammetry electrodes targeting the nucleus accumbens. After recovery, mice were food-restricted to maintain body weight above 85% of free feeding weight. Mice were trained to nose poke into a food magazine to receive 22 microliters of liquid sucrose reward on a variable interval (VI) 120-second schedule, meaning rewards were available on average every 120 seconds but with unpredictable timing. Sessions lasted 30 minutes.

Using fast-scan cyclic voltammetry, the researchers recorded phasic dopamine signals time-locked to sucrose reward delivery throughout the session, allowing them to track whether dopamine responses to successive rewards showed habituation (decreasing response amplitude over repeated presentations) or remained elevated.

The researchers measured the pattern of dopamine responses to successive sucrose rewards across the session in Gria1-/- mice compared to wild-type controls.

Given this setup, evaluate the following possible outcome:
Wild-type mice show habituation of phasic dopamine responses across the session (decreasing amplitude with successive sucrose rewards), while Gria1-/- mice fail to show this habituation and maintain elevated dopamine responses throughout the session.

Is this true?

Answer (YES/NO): YES